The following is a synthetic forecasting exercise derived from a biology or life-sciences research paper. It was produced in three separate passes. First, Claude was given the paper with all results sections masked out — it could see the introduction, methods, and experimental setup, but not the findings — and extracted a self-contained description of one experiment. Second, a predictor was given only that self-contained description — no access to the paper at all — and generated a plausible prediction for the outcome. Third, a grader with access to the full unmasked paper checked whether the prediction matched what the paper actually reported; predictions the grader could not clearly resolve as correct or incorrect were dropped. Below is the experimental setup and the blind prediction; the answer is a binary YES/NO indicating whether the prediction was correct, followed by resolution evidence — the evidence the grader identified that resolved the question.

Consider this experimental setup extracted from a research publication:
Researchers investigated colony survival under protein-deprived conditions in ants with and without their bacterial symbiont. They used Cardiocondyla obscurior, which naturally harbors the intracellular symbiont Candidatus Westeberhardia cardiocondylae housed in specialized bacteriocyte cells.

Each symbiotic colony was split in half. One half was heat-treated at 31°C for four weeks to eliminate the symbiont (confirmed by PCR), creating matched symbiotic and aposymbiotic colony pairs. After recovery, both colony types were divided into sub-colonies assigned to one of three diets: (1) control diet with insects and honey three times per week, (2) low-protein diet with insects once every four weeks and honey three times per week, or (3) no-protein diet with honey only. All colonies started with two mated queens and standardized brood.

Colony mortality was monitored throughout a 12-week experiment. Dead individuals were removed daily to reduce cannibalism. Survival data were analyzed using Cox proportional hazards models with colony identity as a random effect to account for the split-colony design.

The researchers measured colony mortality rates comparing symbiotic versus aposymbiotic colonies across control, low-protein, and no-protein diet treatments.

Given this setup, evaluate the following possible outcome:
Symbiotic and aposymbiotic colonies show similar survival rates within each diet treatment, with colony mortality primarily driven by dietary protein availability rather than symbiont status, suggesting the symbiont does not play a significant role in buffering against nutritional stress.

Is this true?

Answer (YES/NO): NO